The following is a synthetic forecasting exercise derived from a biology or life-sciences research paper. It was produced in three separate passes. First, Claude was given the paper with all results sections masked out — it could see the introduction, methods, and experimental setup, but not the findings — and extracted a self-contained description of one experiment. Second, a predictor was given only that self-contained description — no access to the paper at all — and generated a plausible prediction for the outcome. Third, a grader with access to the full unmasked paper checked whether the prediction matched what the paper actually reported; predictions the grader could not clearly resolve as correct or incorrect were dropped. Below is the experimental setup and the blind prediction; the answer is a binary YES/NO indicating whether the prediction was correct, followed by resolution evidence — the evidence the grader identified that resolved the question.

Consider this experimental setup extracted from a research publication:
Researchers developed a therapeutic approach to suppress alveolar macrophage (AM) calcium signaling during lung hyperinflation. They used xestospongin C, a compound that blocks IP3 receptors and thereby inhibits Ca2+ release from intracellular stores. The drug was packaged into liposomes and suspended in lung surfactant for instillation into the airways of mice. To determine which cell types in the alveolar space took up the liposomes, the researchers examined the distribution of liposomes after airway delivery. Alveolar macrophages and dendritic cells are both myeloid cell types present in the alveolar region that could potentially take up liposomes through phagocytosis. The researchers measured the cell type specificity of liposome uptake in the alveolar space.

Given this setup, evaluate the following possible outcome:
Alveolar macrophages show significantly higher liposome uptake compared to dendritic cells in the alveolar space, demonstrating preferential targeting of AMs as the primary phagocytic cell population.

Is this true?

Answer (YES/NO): YES